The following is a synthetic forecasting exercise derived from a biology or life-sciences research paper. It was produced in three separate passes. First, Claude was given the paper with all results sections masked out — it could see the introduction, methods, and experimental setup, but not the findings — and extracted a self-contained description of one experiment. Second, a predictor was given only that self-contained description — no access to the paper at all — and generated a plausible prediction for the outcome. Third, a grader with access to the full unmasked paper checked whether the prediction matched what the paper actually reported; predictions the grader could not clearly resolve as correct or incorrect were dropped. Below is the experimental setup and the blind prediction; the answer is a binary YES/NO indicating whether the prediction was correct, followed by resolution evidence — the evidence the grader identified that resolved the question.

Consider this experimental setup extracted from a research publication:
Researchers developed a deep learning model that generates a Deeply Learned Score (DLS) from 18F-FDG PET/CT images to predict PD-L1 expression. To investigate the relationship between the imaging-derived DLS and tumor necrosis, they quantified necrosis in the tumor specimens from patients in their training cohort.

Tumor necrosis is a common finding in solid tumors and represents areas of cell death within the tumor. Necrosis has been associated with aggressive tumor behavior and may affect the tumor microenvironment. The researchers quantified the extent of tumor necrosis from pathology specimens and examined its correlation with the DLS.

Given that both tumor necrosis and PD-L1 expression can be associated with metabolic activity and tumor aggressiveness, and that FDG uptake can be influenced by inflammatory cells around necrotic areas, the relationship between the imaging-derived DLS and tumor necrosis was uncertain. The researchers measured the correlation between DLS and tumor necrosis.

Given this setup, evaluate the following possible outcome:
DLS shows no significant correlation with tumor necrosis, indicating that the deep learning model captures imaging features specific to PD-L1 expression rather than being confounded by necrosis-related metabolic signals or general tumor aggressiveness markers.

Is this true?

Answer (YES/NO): NO